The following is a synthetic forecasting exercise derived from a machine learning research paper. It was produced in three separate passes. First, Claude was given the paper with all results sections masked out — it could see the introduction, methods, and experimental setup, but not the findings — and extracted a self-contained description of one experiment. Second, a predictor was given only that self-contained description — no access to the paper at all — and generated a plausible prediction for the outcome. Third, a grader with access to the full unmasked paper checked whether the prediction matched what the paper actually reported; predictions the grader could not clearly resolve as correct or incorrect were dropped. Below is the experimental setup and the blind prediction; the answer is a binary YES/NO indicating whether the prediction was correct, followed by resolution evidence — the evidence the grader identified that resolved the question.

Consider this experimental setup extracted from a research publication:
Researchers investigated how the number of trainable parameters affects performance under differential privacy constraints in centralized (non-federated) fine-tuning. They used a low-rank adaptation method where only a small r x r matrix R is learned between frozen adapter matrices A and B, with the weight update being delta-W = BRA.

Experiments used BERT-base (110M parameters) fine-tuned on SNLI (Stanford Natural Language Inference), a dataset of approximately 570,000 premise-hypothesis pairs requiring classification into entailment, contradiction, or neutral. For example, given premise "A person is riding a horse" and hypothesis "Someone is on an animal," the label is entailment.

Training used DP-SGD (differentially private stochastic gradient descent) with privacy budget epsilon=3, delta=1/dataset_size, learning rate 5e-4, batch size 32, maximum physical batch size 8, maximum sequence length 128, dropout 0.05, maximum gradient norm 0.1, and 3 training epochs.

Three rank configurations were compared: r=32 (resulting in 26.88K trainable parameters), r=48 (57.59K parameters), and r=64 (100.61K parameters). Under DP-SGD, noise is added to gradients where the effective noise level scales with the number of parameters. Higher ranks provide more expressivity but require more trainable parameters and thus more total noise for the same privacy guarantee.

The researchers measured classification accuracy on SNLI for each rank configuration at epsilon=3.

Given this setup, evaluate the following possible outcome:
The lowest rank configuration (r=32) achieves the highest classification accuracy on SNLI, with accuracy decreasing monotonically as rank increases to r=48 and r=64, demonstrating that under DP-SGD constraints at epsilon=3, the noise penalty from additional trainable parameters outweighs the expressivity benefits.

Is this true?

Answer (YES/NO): NO